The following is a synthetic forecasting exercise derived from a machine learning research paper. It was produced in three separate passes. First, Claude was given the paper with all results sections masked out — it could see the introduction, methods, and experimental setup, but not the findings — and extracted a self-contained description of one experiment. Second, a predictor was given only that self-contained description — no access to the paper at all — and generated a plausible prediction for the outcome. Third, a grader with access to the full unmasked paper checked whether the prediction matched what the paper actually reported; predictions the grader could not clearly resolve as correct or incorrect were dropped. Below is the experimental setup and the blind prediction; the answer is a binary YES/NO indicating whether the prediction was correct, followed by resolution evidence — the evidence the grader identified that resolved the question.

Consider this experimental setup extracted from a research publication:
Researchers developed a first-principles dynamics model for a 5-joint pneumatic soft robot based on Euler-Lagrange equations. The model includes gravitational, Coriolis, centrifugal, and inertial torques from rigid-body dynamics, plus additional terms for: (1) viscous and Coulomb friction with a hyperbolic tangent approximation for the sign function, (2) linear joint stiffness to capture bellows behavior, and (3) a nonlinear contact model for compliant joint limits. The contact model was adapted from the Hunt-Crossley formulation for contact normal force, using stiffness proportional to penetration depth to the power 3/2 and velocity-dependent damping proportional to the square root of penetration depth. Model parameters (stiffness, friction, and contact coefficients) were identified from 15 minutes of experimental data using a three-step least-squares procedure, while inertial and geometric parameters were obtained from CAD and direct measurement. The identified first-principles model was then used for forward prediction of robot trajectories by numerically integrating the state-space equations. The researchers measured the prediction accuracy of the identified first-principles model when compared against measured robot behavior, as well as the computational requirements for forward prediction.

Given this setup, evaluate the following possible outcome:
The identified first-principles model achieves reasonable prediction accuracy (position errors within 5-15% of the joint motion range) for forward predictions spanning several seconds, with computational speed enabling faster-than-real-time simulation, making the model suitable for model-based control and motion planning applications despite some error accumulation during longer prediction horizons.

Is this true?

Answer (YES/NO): NO